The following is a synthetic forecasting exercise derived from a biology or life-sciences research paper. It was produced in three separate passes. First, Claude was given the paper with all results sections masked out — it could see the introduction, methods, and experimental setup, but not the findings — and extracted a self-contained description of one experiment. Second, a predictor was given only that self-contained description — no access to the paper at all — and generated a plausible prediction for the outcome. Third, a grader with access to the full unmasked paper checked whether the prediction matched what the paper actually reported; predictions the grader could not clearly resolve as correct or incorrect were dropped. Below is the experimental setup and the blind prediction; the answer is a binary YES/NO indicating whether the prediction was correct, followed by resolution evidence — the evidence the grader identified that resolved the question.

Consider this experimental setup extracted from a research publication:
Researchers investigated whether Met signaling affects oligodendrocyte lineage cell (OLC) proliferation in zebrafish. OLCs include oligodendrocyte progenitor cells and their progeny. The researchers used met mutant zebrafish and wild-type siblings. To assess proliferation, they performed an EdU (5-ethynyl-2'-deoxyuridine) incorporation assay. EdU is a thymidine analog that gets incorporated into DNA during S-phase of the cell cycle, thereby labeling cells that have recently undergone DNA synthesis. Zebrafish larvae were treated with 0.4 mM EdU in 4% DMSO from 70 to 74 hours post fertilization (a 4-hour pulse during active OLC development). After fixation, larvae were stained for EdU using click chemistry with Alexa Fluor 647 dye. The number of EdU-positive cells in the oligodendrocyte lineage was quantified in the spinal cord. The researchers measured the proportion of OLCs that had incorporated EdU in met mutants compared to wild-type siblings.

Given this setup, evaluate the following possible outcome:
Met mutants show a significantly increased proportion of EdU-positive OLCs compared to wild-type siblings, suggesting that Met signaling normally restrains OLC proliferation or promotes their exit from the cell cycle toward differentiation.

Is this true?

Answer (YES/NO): NO